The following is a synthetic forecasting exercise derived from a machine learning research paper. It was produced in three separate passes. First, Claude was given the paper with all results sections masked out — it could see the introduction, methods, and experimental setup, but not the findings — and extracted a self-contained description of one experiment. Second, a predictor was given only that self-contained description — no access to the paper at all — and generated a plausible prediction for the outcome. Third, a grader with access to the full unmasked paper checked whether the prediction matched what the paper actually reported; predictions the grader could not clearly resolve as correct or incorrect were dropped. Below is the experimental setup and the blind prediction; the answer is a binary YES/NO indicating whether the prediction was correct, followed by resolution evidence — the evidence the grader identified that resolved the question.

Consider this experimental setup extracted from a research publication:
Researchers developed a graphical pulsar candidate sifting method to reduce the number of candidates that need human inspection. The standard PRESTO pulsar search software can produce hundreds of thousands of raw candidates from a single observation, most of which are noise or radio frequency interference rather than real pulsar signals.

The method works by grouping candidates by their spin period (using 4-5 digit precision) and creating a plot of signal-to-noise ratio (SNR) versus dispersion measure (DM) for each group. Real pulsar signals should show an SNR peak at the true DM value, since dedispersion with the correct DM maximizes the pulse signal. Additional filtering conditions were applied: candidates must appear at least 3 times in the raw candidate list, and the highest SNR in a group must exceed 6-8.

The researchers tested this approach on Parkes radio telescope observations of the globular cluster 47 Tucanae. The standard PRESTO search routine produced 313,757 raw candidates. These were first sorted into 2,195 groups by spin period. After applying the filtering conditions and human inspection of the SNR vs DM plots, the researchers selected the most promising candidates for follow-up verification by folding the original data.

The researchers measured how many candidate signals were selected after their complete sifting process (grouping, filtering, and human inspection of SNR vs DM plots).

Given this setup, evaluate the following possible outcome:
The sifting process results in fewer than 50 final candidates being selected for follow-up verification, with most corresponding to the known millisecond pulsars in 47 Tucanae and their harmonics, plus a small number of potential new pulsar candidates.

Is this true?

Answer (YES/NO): NO